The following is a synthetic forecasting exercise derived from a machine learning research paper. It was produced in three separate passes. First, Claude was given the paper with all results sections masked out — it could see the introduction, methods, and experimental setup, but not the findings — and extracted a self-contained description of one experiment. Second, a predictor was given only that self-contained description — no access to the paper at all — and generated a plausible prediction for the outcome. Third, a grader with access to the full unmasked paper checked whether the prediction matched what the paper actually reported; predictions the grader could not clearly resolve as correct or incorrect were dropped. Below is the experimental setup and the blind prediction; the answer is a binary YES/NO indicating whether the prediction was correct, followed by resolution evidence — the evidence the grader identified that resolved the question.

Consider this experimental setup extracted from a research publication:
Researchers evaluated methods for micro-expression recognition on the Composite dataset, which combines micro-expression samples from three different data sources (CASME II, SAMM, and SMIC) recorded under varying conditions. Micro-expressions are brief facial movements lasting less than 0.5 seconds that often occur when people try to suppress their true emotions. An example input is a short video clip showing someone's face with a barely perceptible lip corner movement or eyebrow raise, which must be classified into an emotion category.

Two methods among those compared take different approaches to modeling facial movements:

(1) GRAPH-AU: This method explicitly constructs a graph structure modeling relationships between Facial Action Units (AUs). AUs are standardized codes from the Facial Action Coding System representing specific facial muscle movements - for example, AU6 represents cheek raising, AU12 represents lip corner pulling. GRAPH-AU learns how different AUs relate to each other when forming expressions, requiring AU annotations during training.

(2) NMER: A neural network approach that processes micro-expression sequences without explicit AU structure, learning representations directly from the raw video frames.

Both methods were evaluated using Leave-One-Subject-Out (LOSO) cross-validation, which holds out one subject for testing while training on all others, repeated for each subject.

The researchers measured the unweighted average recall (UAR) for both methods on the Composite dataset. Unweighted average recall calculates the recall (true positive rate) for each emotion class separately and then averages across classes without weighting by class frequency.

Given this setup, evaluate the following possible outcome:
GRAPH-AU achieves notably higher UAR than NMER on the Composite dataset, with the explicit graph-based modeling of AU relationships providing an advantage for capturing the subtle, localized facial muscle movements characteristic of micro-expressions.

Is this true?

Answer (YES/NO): NO